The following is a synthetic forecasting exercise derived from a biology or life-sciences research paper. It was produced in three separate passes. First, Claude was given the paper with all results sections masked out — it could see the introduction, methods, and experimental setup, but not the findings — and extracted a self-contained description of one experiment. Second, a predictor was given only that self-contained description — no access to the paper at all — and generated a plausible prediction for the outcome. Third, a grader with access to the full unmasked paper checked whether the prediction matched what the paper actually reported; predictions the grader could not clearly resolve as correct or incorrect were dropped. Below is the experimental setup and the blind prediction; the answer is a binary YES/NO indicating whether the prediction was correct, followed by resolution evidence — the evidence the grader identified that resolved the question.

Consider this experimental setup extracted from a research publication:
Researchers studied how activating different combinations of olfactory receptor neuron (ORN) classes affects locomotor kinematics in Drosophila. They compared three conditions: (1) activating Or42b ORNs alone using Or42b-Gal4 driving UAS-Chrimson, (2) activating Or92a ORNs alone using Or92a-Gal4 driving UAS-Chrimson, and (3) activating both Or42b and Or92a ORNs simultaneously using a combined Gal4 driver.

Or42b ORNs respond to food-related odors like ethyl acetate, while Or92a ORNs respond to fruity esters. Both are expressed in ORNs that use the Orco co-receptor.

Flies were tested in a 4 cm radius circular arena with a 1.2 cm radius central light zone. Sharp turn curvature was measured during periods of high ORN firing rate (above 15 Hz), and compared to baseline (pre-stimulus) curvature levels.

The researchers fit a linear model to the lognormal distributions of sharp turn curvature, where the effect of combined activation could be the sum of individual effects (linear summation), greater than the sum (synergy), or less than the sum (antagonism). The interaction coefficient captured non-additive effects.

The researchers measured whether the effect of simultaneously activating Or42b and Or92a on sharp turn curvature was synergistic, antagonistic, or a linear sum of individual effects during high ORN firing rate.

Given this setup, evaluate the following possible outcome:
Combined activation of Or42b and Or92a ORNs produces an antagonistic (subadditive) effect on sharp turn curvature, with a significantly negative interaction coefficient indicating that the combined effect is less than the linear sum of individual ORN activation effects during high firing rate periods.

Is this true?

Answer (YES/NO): NO